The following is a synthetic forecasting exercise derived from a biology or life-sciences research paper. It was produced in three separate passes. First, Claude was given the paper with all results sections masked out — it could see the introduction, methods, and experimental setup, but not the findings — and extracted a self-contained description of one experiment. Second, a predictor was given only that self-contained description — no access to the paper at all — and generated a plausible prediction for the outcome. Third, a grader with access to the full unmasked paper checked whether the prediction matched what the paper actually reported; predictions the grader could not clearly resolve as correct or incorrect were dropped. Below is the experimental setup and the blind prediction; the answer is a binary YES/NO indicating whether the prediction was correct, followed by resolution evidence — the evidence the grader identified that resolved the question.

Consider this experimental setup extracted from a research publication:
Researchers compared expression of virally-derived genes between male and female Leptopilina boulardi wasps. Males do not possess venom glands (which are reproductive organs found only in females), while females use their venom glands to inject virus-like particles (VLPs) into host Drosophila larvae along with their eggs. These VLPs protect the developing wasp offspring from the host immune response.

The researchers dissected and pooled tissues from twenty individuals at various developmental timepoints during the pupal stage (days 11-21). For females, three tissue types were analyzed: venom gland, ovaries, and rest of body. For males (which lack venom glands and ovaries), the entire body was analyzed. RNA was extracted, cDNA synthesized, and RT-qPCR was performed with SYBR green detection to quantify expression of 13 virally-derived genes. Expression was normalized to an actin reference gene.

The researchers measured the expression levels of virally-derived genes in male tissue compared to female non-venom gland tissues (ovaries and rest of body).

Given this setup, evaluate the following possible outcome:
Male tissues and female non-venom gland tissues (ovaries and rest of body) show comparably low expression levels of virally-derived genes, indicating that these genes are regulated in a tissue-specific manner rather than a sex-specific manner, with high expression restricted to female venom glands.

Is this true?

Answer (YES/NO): YES